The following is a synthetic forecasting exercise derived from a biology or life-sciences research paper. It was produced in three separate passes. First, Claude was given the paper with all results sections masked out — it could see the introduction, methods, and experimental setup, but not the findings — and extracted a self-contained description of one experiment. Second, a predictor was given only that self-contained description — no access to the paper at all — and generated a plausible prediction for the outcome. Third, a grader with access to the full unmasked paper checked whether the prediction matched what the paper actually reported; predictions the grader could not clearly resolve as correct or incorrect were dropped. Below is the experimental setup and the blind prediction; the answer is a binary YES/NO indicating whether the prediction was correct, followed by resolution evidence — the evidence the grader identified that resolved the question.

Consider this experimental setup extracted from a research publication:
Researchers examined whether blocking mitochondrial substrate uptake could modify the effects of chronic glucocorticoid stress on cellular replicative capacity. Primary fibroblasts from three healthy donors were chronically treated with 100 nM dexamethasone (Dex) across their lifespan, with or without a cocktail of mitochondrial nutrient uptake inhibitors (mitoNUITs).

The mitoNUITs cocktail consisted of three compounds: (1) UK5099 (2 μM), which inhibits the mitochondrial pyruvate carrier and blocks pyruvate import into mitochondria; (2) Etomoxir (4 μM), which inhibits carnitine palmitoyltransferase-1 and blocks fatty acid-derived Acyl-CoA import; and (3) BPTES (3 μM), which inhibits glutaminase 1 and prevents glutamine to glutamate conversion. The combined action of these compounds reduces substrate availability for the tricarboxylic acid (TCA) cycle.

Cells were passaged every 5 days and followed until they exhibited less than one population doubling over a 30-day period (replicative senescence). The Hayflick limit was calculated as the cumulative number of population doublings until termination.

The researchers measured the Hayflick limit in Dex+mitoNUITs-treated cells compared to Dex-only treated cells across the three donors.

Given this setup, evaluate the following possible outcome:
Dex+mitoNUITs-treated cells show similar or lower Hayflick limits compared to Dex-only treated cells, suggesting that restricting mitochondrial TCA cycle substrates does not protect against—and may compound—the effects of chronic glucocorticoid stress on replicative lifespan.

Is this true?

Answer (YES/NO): YES